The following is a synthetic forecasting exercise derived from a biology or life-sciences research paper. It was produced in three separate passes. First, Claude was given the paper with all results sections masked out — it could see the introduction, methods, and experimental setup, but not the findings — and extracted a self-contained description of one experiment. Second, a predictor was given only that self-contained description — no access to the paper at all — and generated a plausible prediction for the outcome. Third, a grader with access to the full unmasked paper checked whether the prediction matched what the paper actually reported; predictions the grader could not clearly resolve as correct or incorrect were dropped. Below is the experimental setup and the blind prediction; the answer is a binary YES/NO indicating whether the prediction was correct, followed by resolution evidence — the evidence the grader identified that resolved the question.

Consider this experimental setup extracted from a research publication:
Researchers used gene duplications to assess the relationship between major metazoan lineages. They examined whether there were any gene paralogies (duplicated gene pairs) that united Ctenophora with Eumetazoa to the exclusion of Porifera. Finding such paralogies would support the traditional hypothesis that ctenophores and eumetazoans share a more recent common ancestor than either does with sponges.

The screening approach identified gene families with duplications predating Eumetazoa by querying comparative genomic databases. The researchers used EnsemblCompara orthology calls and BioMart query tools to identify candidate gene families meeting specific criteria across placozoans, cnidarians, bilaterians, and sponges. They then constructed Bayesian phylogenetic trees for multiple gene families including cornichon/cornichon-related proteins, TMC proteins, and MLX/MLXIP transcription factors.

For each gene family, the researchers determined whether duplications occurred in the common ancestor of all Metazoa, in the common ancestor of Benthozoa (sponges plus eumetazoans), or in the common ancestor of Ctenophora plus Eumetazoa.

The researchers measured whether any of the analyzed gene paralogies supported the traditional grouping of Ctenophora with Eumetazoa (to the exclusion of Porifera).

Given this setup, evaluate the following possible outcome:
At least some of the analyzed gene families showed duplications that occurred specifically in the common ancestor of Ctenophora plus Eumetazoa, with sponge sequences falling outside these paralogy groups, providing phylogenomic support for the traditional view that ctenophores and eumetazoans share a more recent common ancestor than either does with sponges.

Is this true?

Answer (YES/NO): NO